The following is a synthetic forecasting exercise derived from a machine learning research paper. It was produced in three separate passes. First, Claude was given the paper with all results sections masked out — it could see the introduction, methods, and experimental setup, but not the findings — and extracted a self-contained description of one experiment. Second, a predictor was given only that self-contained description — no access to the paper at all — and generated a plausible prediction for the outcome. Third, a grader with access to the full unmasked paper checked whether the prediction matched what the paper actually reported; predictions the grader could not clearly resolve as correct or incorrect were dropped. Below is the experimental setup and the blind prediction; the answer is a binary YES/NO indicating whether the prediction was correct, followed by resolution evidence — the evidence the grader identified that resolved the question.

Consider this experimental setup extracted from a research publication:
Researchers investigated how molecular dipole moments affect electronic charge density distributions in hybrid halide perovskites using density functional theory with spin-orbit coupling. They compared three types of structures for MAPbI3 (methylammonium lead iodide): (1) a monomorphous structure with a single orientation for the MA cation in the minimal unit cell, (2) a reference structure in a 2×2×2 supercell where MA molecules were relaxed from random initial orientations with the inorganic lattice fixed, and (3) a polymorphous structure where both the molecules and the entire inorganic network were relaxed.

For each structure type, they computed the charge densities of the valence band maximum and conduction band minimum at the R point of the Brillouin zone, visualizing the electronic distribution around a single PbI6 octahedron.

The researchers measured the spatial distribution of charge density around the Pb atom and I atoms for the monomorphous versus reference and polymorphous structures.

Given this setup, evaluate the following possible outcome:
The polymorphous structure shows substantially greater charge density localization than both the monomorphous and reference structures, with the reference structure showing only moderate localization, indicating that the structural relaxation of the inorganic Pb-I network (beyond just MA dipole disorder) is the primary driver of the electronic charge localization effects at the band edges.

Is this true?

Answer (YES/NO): NO